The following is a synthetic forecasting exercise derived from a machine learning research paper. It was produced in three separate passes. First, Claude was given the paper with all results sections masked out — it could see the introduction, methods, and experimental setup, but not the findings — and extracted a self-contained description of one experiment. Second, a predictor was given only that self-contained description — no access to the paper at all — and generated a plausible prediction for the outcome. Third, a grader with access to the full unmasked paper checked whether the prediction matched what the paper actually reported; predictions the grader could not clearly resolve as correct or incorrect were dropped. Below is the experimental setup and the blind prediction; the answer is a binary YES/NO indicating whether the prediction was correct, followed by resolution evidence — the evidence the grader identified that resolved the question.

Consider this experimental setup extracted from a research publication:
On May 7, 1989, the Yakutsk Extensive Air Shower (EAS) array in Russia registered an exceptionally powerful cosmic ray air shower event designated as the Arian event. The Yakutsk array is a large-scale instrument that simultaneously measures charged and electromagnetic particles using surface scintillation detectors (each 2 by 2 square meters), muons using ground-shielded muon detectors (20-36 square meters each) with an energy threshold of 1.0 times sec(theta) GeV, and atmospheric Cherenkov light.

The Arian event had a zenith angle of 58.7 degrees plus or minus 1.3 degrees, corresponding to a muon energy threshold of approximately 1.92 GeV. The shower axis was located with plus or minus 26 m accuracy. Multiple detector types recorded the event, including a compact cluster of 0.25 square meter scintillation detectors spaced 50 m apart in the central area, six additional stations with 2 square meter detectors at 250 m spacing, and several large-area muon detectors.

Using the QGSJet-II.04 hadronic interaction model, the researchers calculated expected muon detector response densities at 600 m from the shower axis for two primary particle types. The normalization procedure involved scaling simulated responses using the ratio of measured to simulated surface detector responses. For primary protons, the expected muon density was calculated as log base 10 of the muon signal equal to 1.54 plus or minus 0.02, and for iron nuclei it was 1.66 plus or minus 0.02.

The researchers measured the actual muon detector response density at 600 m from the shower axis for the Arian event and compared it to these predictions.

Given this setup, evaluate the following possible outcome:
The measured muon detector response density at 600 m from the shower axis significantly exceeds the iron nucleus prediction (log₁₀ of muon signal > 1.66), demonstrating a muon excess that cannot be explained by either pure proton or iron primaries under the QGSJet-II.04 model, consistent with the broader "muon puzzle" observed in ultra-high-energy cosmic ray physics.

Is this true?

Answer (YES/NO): YES